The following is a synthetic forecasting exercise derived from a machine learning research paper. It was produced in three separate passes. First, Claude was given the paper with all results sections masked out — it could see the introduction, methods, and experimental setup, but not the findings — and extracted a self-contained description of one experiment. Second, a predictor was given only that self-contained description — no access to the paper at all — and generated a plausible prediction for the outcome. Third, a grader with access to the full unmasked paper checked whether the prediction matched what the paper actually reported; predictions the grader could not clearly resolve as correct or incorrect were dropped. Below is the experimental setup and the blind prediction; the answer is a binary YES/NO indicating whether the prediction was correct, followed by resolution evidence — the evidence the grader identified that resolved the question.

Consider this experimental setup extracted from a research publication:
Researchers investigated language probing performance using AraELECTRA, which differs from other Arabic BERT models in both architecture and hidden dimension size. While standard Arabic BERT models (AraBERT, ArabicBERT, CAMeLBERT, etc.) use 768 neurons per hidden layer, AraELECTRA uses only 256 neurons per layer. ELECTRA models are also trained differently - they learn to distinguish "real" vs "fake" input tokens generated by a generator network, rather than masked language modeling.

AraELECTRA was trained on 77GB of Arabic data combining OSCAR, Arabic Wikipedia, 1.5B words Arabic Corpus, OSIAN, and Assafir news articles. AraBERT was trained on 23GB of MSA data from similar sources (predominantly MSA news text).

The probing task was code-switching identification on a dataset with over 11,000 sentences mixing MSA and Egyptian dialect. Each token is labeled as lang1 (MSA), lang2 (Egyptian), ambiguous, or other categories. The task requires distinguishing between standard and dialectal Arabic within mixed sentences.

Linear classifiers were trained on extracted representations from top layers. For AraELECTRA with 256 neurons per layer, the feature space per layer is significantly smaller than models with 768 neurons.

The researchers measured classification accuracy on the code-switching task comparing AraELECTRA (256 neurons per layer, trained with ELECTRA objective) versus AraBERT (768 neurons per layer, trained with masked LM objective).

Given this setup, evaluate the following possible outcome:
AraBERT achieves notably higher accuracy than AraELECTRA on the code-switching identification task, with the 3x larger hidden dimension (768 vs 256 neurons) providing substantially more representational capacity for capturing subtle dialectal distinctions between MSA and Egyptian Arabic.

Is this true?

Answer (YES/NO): NO